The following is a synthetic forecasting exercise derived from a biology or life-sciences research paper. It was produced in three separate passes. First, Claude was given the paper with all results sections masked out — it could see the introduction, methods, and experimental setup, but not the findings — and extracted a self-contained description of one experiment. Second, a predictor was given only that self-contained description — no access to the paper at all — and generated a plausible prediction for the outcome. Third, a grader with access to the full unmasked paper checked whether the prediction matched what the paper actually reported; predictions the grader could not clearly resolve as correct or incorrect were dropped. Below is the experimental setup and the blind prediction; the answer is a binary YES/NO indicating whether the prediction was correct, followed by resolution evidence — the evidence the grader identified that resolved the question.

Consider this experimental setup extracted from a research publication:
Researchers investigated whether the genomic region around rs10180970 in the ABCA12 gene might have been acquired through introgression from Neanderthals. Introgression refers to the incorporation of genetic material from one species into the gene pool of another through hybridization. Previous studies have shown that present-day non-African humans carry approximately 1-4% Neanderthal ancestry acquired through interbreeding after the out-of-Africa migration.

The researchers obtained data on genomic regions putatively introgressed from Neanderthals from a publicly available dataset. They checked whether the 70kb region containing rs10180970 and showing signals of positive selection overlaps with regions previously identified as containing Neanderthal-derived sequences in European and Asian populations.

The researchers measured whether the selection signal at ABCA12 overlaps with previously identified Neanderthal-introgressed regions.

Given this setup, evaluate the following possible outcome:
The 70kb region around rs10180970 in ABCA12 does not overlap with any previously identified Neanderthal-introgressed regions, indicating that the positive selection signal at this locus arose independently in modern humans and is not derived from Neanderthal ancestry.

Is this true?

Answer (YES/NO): YES